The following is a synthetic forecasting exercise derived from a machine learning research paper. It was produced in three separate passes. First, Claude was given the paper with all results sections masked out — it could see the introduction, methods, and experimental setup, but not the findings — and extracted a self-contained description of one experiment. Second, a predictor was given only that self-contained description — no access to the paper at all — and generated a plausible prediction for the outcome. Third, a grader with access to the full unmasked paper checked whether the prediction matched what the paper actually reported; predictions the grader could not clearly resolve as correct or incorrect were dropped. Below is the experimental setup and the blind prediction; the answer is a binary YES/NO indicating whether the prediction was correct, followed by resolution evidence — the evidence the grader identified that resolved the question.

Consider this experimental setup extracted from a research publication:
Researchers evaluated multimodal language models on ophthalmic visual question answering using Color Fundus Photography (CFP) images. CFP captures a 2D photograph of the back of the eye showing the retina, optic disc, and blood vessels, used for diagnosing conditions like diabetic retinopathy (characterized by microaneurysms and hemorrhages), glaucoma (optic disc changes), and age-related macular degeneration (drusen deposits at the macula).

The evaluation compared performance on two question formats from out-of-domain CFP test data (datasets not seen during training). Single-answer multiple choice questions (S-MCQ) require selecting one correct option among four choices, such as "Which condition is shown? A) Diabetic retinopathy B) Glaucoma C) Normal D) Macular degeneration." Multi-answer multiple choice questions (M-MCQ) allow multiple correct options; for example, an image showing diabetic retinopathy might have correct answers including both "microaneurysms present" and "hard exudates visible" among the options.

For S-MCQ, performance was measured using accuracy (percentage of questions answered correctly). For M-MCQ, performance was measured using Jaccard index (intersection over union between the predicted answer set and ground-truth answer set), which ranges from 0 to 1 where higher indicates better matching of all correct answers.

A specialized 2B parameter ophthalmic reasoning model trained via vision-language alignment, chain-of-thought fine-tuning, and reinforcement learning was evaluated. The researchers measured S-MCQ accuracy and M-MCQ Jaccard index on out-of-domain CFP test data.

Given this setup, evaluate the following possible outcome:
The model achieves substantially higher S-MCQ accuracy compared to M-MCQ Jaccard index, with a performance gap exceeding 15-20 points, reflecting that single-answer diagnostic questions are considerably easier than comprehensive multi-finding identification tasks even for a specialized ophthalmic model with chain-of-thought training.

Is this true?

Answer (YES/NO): YES